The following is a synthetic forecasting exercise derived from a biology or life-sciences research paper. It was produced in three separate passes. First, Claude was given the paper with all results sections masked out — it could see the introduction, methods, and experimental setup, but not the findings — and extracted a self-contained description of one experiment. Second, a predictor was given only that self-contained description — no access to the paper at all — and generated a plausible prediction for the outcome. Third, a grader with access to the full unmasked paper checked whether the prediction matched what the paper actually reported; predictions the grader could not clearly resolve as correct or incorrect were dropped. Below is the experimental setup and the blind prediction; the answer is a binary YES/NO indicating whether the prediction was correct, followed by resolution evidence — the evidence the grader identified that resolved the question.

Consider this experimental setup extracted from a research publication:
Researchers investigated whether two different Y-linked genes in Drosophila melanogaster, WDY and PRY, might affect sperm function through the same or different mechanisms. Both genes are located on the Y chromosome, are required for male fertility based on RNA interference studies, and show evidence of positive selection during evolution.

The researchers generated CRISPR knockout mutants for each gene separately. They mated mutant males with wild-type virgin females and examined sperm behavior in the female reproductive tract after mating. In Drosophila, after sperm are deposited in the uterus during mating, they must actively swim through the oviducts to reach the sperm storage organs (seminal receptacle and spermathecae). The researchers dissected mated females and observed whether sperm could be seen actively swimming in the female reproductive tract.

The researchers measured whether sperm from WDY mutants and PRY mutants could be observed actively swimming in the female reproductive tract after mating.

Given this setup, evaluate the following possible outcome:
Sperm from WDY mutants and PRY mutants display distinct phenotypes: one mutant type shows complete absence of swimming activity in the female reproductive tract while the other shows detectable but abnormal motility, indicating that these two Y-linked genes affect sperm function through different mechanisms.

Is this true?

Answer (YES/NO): NO